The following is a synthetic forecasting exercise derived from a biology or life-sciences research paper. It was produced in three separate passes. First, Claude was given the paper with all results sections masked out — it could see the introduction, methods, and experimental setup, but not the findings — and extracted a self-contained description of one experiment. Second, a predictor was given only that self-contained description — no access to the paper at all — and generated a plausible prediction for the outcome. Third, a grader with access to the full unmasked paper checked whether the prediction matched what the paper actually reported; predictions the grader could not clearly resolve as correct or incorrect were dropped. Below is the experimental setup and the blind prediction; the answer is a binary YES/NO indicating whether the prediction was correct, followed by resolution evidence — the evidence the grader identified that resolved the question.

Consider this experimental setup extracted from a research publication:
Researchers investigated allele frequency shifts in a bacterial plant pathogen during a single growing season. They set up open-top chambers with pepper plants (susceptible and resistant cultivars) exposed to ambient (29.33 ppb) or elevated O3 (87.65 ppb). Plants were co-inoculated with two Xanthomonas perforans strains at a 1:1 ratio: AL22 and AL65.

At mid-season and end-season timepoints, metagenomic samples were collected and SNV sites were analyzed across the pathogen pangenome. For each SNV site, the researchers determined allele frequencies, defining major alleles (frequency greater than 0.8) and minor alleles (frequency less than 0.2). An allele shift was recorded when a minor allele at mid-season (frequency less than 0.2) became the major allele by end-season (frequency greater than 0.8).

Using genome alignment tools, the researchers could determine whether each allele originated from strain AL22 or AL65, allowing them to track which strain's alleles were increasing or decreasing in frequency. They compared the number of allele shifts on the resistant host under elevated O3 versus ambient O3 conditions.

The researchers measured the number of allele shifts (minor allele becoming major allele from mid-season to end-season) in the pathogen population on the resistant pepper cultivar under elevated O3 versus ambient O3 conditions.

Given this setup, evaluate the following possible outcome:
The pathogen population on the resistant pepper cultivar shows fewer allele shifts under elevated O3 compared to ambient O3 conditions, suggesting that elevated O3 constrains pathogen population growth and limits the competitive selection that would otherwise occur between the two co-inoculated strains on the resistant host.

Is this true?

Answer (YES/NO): NO